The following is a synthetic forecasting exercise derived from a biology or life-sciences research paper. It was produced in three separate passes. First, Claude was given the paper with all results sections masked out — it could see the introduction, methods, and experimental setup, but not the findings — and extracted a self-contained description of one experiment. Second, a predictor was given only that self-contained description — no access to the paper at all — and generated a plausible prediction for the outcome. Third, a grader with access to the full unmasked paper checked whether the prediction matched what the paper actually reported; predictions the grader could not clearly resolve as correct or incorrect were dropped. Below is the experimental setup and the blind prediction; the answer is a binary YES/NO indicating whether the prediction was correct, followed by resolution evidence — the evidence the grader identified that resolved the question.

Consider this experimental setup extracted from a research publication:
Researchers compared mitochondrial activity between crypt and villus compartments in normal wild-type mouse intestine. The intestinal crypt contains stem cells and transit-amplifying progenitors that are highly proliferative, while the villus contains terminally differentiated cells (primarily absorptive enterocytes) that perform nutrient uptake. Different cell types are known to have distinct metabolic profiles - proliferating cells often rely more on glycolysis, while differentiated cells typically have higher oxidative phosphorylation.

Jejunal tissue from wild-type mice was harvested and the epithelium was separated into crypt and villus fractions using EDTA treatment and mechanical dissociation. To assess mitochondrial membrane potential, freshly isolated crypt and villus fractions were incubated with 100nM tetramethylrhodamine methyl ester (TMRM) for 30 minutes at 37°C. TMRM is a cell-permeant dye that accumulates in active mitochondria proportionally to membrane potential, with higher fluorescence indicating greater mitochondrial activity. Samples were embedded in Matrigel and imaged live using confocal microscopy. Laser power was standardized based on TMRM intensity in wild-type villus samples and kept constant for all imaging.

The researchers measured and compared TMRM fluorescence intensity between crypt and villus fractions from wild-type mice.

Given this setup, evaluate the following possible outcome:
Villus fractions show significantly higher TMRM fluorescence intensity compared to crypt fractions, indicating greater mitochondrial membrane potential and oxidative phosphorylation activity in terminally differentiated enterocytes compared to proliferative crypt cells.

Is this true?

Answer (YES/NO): YES